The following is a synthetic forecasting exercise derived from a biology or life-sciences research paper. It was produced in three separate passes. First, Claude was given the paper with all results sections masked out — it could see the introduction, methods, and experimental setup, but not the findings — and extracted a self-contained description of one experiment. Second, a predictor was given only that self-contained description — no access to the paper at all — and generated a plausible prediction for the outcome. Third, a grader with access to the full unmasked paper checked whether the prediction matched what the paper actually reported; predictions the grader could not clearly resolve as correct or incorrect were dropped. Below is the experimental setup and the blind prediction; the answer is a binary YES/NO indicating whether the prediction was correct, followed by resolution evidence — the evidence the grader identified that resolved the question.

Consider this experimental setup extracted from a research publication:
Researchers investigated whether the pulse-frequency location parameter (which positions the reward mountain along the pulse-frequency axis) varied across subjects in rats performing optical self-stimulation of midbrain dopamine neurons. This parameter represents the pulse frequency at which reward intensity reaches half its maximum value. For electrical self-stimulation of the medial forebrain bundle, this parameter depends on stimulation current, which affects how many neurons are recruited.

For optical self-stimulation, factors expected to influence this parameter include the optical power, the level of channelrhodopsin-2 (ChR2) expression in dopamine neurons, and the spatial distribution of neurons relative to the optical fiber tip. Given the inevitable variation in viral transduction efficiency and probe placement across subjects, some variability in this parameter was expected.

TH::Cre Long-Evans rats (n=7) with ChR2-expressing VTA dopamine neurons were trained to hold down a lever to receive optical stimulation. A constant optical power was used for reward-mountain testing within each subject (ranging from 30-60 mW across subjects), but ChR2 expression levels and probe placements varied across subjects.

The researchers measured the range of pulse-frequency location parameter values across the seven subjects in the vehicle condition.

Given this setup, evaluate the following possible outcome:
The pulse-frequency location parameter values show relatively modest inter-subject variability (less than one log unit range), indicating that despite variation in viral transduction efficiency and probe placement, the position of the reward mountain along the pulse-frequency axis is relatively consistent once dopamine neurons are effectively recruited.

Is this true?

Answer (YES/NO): NO